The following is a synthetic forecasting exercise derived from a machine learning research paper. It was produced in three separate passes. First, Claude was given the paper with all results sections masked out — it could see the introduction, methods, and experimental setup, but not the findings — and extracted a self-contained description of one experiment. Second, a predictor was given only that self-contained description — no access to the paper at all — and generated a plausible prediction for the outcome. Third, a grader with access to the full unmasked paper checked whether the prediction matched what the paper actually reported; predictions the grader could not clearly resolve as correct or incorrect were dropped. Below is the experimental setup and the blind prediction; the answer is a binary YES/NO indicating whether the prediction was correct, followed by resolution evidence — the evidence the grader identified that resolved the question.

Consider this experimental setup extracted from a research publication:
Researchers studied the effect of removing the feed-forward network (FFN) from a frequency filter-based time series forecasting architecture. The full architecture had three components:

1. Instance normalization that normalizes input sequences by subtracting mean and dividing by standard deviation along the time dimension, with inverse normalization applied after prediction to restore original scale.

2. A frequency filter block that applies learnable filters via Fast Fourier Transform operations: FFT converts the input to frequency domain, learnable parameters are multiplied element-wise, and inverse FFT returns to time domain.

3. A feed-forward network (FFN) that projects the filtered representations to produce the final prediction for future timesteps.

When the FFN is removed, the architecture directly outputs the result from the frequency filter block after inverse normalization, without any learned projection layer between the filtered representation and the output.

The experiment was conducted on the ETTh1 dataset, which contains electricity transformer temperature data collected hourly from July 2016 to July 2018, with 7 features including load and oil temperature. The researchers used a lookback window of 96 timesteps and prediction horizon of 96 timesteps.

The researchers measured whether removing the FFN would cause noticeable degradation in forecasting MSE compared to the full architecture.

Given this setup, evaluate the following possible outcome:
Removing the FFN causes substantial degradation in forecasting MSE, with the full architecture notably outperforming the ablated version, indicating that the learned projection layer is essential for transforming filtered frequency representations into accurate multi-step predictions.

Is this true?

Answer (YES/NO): YES